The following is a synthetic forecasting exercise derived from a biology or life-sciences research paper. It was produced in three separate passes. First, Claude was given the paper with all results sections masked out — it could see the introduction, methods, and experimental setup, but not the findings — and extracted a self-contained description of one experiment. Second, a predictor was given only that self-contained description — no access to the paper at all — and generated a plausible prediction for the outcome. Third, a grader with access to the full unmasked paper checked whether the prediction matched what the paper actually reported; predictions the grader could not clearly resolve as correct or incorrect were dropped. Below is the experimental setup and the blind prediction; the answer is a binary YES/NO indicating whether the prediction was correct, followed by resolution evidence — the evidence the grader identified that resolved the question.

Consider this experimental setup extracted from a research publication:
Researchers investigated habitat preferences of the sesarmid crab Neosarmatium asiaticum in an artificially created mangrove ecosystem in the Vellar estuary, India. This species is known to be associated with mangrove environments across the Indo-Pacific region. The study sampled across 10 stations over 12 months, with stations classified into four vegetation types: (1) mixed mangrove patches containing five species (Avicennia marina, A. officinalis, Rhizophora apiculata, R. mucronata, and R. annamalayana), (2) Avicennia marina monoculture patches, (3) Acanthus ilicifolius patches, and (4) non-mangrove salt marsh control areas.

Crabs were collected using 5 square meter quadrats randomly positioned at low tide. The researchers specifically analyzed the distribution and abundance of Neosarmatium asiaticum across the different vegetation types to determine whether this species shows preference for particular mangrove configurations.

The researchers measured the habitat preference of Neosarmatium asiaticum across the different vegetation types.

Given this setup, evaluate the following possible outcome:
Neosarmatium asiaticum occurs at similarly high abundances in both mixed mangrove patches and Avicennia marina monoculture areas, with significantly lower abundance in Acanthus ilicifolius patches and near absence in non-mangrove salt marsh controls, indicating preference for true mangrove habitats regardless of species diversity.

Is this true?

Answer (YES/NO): NO